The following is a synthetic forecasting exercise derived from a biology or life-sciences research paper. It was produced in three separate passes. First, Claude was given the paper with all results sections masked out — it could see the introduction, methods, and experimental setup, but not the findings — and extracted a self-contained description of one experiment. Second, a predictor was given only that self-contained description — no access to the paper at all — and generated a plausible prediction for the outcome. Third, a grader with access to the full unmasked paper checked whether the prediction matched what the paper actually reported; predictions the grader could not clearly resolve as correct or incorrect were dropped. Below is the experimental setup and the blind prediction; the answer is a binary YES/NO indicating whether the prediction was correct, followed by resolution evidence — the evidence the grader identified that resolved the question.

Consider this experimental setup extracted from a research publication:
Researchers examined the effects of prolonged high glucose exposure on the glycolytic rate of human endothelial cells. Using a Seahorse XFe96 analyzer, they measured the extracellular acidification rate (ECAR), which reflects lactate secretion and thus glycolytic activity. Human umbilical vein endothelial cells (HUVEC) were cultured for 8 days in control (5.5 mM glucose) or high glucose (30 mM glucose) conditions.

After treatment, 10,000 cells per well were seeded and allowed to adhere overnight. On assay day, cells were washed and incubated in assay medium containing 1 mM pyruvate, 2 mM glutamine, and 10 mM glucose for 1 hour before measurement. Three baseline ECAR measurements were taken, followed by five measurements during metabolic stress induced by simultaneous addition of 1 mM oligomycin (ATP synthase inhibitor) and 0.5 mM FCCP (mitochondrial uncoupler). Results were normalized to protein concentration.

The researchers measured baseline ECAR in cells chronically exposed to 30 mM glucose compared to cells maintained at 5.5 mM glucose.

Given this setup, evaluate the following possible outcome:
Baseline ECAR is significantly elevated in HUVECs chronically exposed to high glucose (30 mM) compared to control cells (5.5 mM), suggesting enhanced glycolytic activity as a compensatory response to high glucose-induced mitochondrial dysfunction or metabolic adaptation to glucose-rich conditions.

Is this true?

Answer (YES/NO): NO